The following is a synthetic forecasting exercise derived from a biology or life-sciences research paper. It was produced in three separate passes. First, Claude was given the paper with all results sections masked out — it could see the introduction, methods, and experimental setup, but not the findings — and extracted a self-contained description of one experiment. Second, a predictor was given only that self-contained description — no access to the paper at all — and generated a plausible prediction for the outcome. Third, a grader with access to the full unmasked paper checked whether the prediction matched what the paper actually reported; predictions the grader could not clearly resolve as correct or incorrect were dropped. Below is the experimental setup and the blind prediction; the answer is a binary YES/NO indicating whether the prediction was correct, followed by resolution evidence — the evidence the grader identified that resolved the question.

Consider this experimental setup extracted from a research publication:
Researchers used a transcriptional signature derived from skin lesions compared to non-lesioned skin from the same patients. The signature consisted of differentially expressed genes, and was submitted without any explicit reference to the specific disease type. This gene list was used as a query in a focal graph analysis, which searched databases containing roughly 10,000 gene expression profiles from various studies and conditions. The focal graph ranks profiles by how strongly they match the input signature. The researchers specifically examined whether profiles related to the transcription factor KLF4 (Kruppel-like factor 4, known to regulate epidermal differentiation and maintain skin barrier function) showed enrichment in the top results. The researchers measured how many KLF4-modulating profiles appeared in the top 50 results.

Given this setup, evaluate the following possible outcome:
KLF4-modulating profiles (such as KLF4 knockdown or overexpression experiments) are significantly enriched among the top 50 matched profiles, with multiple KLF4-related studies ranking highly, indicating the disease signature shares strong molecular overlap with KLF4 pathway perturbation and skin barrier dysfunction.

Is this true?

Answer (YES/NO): YES